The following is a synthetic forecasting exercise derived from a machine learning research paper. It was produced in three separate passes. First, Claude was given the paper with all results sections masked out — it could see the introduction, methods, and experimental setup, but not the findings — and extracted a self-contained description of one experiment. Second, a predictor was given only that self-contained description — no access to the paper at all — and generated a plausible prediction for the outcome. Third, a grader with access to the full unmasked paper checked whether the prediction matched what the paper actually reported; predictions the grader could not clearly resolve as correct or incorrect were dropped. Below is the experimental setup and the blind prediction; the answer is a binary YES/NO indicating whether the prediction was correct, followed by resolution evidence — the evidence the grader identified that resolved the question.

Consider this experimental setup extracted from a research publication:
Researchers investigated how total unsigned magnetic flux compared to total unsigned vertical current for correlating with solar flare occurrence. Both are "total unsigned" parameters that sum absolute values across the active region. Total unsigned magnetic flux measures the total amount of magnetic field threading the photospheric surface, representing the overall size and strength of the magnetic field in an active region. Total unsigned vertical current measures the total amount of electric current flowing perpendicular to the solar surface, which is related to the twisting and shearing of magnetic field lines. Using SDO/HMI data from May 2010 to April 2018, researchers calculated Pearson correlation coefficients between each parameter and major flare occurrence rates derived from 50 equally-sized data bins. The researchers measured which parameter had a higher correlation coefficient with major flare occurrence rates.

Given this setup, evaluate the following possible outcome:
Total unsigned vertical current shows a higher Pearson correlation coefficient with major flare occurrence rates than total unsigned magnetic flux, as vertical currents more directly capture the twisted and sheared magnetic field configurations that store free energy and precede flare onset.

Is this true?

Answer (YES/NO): YES